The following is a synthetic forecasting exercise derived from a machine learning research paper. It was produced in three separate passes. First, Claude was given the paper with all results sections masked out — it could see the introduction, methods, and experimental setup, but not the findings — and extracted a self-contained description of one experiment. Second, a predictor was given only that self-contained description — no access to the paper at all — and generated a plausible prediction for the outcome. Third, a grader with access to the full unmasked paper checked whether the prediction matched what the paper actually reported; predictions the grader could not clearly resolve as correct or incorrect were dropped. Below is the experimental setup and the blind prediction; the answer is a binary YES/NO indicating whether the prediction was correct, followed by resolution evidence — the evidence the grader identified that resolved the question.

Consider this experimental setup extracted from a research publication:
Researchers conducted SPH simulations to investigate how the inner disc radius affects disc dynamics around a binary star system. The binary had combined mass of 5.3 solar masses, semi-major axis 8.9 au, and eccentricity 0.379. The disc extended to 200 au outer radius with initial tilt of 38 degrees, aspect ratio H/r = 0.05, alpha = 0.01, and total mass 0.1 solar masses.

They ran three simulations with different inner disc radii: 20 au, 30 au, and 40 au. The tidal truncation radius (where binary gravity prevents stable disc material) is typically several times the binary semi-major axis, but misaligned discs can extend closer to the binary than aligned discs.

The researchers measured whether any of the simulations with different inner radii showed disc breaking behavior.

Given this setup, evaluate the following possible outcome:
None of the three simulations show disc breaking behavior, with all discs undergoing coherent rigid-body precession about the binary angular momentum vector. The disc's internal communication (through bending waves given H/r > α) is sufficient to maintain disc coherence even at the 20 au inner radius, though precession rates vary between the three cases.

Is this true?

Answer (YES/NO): NO